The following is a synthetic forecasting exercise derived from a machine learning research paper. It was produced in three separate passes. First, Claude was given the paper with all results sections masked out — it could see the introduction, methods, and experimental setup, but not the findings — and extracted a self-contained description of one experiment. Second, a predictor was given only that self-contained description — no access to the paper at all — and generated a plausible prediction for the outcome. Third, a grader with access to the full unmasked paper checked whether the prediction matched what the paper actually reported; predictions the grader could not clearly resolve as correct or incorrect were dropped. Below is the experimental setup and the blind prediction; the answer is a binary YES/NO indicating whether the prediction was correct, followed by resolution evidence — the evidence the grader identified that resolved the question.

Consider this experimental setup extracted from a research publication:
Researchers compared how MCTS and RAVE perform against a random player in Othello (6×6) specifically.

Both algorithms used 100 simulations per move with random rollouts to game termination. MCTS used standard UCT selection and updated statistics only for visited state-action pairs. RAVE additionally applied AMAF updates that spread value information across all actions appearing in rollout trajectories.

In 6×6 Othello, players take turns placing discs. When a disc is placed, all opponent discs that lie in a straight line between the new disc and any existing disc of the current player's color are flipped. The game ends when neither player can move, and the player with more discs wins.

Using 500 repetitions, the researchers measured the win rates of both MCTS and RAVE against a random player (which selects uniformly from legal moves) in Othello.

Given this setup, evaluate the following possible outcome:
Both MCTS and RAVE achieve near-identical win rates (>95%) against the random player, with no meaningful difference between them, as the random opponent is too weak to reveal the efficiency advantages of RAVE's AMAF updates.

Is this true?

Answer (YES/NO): YES